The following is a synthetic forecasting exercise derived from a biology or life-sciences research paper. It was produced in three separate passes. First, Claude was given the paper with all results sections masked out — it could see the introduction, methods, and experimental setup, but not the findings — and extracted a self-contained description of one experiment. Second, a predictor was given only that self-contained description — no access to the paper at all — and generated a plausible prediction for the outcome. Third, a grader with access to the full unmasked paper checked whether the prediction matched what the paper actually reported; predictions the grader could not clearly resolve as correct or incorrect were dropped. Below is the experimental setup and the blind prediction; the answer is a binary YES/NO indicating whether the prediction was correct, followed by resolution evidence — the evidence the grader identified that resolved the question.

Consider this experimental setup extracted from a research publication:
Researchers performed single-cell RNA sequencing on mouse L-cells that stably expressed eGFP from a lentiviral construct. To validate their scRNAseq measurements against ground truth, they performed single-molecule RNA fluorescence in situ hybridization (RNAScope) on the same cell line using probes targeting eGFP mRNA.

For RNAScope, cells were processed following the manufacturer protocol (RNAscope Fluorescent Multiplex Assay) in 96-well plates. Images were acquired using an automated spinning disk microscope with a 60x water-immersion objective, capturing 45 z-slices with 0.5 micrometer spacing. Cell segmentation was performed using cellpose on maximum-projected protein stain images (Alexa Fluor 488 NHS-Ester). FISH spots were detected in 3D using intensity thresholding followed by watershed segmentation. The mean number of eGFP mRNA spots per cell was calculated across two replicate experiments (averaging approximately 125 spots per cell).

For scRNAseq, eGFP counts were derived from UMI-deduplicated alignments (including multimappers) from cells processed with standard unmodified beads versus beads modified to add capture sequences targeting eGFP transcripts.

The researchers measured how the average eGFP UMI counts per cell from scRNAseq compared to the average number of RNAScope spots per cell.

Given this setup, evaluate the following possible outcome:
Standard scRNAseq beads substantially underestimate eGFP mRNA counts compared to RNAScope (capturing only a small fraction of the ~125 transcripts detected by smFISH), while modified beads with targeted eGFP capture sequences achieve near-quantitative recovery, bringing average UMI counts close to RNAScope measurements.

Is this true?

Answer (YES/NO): NO